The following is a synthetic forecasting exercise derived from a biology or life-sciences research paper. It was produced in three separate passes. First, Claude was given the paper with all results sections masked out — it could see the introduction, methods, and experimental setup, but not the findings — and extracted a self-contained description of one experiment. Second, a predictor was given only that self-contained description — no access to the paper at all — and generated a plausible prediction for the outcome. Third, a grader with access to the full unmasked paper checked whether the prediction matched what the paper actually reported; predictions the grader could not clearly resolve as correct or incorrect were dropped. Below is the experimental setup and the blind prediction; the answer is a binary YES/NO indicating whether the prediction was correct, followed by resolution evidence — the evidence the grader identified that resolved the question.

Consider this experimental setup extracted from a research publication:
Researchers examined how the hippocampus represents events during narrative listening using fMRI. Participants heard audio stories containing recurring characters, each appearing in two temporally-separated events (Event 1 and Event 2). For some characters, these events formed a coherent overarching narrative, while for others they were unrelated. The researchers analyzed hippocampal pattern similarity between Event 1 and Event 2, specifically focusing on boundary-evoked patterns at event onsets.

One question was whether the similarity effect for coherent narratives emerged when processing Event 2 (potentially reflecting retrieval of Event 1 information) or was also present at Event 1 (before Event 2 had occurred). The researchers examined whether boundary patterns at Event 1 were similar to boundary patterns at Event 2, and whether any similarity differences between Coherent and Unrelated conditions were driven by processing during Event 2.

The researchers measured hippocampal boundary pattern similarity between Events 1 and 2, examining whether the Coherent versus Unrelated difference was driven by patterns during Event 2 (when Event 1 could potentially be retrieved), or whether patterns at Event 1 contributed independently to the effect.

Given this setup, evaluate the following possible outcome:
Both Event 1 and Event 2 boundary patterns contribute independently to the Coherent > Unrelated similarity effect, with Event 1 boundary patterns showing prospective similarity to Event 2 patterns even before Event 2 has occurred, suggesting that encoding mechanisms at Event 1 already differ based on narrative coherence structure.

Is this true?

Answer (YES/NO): NO